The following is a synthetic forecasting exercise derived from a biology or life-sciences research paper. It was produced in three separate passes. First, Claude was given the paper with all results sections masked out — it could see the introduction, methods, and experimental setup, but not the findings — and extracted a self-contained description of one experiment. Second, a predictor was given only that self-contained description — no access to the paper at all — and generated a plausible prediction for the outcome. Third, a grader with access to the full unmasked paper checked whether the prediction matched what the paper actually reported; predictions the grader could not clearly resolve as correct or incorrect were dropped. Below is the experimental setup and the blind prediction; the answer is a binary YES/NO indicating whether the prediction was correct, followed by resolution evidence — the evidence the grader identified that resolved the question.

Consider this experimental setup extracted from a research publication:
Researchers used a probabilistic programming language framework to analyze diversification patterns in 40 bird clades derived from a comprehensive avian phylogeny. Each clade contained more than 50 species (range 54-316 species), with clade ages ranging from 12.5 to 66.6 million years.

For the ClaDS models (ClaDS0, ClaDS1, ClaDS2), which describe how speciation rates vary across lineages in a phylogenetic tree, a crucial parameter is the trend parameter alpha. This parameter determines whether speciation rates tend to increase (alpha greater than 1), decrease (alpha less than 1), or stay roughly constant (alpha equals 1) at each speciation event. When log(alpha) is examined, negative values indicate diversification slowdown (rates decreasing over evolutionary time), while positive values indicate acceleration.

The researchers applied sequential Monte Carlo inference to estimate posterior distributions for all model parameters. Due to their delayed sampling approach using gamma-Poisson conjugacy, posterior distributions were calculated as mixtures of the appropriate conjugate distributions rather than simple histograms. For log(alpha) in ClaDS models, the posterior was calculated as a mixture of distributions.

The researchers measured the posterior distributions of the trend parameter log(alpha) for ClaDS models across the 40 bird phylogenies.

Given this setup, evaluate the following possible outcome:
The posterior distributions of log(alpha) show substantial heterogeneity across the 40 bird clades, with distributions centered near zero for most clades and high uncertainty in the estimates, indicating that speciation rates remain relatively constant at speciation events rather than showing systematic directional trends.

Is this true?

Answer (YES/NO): NO